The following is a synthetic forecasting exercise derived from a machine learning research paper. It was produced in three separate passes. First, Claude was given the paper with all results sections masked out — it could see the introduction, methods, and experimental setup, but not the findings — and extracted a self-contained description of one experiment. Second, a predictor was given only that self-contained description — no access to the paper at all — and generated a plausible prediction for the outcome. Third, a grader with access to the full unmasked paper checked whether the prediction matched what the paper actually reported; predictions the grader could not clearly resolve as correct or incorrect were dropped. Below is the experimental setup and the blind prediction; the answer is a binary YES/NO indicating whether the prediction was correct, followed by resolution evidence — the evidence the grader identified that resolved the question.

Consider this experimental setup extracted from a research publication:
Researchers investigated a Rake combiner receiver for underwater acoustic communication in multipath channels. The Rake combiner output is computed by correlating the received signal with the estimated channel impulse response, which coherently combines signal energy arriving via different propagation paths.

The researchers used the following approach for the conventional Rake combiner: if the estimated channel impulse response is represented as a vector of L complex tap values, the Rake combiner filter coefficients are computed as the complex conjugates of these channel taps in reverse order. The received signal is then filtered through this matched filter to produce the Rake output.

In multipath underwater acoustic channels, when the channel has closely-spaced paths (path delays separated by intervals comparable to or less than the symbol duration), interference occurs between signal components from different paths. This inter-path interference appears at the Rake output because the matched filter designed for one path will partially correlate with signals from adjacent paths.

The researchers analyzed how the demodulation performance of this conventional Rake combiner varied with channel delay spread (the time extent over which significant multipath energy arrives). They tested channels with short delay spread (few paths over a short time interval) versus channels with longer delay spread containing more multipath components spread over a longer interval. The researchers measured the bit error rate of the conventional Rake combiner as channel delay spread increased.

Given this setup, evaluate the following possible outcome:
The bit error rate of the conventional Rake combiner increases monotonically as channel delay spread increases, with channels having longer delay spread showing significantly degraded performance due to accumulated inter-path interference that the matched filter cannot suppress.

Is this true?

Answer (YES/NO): YES